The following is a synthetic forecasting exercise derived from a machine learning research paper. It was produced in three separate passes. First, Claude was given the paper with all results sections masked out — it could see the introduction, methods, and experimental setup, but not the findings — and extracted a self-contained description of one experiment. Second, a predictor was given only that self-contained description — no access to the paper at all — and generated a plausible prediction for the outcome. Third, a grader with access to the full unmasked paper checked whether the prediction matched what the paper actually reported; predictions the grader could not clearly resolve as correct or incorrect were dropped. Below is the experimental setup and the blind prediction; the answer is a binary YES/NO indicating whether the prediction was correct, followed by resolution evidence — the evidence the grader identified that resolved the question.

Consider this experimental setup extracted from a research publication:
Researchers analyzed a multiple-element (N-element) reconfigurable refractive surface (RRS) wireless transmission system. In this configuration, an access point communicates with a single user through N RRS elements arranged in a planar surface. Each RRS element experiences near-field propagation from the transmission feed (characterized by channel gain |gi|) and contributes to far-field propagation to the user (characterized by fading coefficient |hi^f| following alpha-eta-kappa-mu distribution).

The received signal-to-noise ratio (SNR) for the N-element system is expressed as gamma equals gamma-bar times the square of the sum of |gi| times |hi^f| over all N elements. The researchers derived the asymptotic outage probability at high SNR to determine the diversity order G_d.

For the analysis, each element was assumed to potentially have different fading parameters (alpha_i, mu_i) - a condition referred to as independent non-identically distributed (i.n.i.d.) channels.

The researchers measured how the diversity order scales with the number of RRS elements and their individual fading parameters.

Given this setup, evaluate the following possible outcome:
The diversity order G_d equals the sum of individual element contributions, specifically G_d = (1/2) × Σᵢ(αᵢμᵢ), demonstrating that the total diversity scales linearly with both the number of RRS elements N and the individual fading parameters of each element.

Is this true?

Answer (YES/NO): YES